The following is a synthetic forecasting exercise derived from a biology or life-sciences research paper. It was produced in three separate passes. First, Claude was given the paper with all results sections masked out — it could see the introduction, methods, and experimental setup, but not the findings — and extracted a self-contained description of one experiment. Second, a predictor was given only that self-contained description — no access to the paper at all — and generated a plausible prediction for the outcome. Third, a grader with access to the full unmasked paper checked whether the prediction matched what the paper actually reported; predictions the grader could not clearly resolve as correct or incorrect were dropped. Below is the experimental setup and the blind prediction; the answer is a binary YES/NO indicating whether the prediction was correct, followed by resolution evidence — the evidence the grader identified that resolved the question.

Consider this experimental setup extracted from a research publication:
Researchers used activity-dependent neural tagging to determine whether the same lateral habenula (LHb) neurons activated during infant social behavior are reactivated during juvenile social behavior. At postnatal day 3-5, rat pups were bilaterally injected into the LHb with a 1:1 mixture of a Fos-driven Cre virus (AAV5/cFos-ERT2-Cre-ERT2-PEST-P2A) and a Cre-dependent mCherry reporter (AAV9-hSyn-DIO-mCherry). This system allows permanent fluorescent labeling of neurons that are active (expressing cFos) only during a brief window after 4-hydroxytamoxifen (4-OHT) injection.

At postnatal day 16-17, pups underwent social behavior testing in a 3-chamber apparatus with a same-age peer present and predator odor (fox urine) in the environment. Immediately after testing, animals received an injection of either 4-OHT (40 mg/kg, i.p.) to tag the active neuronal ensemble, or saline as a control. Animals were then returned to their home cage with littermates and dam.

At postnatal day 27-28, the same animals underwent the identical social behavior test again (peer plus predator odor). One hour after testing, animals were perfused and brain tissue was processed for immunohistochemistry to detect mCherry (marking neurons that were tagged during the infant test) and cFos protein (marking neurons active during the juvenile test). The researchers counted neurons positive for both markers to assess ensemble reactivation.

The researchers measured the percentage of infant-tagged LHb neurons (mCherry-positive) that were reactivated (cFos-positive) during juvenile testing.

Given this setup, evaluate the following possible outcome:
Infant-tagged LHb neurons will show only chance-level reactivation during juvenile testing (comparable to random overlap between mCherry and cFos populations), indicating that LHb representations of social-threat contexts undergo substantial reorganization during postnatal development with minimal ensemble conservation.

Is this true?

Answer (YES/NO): YES